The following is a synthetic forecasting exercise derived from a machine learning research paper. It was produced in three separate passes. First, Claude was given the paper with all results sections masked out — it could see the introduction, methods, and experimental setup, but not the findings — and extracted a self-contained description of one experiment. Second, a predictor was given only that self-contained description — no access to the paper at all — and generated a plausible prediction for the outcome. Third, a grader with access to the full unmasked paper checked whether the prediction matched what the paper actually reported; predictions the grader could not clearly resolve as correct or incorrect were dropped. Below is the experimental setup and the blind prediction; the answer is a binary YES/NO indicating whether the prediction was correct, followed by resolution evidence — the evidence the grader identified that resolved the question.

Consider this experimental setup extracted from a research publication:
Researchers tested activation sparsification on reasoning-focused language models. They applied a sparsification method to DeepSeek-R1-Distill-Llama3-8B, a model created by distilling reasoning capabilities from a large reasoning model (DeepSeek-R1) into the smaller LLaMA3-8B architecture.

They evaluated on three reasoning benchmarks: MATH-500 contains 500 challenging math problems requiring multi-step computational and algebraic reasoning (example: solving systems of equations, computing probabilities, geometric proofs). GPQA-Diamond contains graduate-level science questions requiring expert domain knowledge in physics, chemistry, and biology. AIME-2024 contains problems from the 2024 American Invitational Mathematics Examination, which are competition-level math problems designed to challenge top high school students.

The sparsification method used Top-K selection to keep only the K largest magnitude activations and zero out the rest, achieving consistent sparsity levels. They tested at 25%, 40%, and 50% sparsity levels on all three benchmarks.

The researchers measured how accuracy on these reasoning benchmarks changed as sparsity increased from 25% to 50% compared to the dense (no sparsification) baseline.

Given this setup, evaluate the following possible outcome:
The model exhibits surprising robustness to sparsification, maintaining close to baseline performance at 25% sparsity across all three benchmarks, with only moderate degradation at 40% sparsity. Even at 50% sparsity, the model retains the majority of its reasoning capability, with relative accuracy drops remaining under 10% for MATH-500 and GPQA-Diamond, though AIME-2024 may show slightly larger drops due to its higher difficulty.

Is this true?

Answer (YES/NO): NO